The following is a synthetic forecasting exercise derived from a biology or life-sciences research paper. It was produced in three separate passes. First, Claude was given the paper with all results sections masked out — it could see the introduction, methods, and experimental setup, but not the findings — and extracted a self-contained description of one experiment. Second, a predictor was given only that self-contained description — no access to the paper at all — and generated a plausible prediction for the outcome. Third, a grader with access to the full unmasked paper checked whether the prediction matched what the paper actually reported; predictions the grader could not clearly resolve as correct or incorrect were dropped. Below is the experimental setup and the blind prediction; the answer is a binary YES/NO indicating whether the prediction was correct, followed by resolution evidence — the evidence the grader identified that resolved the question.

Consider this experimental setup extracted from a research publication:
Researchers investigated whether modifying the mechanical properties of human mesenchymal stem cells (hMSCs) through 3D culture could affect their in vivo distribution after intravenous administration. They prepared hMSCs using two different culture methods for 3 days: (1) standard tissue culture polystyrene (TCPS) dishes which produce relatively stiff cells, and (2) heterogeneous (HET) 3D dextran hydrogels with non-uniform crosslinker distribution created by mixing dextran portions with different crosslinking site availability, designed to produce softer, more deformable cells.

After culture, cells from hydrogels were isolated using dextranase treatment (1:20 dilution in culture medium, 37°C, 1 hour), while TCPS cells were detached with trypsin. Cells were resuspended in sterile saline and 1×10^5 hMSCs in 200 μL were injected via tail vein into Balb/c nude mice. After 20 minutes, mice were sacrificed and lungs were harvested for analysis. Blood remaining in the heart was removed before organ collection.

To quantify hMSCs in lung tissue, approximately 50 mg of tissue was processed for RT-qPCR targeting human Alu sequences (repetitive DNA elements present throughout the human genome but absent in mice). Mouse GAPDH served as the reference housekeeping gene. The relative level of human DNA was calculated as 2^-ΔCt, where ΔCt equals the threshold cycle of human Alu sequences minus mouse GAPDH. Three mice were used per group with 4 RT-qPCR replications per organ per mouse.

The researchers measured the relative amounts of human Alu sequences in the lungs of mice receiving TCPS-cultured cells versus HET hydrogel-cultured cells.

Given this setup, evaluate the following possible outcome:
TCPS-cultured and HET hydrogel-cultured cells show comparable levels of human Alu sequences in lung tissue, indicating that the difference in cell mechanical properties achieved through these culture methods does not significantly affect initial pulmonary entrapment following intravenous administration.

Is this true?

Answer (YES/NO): NO